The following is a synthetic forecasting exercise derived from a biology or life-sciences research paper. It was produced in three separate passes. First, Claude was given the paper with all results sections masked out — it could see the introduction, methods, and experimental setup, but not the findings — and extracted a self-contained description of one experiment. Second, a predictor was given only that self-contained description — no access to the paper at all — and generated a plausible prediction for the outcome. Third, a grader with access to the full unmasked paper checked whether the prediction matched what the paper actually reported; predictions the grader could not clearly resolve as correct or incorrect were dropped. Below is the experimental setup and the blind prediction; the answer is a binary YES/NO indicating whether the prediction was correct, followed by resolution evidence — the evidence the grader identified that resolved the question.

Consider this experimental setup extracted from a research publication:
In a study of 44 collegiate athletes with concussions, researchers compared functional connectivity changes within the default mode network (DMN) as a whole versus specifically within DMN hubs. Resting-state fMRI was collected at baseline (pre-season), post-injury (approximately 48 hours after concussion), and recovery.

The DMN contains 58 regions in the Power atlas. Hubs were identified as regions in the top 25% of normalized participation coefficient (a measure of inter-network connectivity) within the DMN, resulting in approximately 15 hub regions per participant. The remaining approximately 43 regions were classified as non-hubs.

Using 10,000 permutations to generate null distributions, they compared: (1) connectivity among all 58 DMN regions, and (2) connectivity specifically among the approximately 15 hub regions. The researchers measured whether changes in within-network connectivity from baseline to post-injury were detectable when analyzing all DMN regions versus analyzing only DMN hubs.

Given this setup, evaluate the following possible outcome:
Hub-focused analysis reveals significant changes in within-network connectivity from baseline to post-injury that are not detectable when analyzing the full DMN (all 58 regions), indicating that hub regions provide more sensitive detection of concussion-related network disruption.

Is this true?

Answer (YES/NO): NO